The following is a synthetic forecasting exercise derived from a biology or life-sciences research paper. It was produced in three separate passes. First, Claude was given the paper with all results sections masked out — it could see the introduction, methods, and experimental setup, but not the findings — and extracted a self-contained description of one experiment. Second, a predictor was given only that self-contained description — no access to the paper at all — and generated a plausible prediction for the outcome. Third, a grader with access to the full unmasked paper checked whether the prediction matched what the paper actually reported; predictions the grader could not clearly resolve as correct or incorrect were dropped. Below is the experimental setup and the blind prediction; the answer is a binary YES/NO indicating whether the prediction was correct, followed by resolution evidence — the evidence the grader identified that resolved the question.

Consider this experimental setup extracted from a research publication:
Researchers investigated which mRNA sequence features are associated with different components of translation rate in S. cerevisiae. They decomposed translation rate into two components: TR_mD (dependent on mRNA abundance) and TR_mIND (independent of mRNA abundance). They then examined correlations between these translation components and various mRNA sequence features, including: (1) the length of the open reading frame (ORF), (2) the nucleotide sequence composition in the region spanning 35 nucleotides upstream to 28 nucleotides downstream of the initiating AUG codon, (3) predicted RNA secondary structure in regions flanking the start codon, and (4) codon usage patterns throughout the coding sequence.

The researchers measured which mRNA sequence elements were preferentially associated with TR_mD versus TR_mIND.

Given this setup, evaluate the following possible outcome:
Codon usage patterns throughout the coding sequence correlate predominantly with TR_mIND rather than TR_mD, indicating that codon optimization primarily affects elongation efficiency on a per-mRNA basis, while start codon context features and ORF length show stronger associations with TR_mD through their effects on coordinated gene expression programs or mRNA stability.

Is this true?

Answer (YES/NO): NO